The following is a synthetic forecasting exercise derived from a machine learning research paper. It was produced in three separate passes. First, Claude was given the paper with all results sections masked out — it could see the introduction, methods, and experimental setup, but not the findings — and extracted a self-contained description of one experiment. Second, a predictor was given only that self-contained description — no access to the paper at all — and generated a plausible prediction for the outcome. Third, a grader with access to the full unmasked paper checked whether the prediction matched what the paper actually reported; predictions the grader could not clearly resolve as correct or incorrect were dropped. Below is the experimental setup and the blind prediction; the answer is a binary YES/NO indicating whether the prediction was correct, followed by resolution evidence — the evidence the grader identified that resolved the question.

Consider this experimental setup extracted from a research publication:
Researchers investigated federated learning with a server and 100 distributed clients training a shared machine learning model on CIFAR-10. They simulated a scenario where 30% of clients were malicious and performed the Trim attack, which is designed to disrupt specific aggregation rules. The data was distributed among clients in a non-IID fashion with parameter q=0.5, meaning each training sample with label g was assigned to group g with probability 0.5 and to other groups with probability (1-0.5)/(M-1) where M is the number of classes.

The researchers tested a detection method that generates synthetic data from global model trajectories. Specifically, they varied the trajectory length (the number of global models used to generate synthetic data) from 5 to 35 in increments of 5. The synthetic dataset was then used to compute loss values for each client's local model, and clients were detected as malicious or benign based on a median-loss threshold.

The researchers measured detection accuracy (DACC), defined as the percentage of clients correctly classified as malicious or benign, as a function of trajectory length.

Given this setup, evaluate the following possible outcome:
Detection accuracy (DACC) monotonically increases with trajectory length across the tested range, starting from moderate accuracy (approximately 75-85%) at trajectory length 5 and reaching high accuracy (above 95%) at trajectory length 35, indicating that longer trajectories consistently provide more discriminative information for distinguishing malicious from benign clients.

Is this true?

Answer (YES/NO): NO